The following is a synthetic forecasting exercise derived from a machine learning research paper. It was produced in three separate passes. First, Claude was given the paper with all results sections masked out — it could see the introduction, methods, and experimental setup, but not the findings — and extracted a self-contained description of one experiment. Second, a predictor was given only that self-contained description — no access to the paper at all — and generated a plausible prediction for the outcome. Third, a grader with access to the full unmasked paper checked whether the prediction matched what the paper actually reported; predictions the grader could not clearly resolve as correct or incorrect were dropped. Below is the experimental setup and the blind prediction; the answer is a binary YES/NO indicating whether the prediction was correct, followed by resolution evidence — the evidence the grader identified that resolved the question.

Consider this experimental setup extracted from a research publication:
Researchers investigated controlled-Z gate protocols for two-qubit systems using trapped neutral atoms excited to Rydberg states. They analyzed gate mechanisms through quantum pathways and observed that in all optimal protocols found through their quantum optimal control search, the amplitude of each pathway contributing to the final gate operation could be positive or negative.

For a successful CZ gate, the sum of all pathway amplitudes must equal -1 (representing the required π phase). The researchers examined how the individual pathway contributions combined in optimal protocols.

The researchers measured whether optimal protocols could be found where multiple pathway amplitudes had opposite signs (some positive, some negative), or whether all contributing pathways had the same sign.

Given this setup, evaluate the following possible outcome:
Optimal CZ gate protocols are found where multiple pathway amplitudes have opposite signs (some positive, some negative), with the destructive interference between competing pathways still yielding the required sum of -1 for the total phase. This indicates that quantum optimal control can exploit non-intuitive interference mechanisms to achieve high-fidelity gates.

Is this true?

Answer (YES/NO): NO